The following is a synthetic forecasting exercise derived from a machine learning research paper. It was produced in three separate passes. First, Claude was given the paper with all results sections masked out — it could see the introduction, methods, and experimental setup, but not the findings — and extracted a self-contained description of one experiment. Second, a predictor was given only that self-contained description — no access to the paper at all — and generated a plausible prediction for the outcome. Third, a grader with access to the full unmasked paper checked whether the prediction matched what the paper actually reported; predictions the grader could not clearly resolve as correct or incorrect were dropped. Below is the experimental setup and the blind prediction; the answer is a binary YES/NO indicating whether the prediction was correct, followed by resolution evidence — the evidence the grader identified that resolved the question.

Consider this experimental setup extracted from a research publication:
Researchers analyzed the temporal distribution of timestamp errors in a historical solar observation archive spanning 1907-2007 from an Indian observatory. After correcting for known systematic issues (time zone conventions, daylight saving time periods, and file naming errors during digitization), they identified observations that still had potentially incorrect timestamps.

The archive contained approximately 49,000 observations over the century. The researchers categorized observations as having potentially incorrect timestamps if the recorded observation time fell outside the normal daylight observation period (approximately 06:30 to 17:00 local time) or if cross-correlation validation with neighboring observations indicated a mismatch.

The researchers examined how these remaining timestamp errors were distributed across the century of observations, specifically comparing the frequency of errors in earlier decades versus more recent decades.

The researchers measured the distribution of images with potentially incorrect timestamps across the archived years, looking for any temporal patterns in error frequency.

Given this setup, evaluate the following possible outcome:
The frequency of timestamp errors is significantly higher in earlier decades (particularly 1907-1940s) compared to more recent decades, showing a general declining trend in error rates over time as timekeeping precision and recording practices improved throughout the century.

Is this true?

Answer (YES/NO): NO